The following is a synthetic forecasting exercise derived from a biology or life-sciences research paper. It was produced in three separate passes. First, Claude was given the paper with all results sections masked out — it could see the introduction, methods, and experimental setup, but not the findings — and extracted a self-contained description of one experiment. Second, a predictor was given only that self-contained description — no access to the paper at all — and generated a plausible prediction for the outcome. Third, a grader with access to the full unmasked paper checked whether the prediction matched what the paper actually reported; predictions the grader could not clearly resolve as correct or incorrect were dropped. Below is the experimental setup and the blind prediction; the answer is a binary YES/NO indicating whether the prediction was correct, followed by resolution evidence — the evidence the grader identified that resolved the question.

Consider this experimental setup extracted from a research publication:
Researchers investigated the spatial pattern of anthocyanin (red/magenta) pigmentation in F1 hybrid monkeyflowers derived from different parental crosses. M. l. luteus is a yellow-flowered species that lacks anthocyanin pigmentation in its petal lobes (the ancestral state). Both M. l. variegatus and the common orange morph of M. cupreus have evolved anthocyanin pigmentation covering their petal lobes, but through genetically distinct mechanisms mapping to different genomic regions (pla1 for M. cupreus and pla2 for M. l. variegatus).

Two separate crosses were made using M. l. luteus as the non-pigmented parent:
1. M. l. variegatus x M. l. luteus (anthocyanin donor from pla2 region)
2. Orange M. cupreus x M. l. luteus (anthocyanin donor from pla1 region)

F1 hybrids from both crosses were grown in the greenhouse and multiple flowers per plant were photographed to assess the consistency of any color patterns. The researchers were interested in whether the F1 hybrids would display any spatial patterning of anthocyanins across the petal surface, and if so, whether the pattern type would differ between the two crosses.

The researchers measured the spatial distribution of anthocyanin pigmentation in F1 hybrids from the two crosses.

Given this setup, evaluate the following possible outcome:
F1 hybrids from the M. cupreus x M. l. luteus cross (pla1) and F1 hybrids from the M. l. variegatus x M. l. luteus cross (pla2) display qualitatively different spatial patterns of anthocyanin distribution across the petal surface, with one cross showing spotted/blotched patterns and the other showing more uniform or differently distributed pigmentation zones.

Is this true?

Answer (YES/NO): YES